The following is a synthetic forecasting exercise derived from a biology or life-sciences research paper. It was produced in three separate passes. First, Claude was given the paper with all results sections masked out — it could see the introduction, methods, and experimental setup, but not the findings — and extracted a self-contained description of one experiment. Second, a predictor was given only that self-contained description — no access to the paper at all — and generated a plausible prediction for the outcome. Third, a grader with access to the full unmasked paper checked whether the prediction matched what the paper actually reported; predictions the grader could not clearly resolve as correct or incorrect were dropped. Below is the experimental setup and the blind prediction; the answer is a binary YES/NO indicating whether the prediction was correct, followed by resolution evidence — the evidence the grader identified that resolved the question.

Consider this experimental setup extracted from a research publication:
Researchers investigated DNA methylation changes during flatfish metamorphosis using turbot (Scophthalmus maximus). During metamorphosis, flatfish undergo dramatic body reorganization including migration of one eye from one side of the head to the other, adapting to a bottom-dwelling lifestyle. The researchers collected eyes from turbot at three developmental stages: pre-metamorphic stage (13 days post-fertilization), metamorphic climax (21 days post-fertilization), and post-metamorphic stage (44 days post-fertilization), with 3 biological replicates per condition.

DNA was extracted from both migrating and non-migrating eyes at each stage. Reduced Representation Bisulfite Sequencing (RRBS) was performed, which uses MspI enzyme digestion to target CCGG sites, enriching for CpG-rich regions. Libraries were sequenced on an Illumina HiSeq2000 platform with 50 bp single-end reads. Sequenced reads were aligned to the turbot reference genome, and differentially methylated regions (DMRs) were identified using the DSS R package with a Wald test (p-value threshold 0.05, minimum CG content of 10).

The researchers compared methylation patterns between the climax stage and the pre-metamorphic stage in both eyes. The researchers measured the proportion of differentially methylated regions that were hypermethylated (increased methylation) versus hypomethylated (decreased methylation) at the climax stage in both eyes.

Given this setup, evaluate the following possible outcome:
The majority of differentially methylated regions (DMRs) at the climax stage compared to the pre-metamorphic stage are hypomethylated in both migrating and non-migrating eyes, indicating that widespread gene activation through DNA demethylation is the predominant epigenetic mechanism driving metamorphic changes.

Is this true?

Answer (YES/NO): NO